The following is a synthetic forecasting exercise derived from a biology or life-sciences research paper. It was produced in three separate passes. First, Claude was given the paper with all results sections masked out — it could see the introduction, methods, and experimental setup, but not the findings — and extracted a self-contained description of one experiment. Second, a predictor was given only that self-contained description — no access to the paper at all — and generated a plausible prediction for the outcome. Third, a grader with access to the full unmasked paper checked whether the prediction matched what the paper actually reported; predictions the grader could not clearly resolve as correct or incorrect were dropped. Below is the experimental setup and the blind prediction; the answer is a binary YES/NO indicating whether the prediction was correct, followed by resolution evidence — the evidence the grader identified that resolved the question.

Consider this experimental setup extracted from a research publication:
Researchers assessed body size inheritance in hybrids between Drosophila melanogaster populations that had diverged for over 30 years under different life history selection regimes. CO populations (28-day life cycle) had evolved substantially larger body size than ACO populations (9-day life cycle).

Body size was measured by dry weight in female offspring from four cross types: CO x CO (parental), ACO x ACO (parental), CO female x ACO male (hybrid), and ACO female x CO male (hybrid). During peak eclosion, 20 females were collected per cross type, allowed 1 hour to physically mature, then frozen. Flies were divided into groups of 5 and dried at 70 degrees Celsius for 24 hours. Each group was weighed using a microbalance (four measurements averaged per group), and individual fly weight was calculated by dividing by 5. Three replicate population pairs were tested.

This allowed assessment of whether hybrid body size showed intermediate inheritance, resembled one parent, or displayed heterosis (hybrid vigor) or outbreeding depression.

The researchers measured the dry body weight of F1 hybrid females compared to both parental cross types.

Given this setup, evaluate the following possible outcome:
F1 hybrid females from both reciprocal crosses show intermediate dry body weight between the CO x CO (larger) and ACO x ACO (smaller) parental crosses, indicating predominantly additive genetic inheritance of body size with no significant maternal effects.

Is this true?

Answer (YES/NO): YES